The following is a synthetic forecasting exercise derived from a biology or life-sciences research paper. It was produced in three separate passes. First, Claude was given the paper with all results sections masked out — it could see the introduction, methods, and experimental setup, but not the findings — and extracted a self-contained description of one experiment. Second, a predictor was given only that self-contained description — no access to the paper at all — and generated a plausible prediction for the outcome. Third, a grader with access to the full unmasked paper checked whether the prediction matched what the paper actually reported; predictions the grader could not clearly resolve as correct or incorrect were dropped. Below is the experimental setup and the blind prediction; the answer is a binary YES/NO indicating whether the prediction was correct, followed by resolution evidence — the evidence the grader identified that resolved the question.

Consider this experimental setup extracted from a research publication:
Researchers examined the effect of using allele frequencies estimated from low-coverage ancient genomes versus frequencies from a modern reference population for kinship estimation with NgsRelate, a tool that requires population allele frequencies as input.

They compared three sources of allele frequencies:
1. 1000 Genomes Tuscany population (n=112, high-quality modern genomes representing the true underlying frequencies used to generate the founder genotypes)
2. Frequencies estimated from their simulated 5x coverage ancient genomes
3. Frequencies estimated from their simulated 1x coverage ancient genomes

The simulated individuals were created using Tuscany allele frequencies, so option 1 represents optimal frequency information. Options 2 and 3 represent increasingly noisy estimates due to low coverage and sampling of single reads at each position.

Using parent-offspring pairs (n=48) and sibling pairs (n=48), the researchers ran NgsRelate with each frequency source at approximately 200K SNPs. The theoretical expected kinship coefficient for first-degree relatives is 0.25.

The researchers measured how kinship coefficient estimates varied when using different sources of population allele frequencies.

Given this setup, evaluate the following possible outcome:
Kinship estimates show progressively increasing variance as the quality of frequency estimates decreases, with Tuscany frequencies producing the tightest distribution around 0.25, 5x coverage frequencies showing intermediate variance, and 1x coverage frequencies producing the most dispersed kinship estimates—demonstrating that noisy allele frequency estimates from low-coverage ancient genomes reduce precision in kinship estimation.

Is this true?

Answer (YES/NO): NO